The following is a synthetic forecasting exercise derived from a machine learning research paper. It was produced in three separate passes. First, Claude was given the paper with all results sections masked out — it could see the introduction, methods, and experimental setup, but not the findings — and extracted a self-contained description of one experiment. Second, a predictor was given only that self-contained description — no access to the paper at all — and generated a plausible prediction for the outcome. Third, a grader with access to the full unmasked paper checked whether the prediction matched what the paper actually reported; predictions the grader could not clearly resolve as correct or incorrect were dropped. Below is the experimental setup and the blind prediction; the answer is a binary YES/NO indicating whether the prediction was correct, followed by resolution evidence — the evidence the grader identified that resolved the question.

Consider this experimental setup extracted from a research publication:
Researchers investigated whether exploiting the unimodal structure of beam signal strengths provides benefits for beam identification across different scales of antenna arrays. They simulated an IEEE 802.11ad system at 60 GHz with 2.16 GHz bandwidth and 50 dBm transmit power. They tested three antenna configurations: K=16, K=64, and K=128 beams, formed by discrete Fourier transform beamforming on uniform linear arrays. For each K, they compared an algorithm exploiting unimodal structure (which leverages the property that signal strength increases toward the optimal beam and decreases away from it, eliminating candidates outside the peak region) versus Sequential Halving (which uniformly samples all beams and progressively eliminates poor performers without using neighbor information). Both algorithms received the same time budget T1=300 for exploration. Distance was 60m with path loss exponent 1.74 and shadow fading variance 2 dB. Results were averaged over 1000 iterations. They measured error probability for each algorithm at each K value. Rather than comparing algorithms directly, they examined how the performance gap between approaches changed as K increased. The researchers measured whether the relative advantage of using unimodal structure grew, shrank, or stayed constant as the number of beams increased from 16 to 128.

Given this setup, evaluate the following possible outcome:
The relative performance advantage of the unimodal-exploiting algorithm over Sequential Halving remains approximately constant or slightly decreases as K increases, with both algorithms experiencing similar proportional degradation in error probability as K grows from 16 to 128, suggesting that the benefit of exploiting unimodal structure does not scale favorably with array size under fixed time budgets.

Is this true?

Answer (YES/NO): NO